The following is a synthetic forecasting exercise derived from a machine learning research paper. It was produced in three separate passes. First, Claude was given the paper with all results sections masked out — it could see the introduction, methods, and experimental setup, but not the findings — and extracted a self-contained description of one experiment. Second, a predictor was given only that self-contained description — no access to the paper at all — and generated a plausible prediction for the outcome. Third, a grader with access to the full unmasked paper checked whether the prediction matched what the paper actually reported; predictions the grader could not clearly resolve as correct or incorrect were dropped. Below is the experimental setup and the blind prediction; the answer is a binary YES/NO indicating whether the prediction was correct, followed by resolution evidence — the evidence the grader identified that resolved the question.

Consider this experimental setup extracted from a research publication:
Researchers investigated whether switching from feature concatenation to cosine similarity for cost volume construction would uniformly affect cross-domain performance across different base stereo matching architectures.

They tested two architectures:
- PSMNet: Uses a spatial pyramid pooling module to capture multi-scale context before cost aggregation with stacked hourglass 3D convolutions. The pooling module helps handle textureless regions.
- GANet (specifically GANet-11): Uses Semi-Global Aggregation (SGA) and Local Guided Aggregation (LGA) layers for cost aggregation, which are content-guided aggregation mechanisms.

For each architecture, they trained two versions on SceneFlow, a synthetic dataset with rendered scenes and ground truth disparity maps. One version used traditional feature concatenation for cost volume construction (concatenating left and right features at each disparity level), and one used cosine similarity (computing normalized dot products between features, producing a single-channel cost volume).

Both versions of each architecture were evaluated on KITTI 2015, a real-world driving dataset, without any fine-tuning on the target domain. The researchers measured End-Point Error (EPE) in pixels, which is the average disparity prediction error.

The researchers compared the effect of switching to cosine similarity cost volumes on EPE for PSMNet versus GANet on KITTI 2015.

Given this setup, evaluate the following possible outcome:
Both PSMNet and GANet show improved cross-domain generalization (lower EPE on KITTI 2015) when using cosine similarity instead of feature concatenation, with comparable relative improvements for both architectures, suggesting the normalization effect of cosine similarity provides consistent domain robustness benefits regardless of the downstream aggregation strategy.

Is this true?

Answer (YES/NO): NO